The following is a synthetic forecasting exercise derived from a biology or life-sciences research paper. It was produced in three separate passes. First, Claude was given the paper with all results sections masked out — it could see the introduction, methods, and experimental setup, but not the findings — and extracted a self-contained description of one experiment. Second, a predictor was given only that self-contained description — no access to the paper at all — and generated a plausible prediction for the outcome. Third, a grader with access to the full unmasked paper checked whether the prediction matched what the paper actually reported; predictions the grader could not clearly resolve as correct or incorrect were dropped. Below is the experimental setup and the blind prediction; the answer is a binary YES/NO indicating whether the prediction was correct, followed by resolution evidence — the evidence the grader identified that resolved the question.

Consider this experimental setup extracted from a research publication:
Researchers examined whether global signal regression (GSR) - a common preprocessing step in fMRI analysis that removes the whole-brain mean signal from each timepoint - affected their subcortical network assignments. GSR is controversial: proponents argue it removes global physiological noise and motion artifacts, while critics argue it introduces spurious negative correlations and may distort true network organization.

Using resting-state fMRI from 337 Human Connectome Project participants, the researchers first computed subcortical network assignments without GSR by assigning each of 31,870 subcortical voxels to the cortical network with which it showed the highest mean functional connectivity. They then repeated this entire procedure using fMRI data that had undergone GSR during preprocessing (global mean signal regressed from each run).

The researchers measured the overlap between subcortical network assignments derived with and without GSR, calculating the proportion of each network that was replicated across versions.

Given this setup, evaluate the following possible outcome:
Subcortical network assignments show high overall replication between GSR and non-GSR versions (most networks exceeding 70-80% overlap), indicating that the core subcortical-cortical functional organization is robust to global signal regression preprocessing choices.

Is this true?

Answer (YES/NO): NO